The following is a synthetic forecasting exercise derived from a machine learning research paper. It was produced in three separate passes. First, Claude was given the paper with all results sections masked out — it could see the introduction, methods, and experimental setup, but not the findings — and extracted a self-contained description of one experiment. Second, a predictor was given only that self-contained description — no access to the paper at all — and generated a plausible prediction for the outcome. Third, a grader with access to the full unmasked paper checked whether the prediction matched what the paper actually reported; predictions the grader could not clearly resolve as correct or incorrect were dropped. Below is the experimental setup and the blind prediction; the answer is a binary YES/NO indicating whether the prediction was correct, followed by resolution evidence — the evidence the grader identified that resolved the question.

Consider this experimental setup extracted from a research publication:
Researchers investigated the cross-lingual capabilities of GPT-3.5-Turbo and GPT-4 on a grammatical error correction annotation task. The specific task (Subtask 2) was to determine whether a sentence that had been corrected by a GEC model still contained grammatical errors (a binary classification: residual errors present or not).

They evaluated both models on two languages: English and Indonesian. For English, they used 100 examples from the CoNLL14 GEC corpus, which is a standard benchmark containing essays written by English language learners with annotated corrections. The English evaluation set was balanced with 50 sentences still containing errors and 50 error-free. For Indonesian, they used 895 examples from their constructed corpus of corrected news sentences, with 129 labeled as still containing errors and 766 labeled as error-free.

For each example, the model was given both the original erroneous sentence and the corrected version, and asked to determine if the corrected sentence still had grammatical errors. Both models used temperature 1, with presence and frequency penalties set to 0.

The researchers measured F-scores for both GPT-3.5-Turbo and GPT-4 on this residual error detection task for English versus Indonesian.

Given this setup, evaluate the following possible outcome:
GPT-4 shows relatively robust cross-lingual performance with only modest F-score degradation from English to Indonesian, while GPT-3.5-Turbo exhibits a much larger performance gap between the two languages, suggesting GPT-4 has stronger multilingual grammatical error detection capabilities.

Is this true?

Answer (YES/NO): NO